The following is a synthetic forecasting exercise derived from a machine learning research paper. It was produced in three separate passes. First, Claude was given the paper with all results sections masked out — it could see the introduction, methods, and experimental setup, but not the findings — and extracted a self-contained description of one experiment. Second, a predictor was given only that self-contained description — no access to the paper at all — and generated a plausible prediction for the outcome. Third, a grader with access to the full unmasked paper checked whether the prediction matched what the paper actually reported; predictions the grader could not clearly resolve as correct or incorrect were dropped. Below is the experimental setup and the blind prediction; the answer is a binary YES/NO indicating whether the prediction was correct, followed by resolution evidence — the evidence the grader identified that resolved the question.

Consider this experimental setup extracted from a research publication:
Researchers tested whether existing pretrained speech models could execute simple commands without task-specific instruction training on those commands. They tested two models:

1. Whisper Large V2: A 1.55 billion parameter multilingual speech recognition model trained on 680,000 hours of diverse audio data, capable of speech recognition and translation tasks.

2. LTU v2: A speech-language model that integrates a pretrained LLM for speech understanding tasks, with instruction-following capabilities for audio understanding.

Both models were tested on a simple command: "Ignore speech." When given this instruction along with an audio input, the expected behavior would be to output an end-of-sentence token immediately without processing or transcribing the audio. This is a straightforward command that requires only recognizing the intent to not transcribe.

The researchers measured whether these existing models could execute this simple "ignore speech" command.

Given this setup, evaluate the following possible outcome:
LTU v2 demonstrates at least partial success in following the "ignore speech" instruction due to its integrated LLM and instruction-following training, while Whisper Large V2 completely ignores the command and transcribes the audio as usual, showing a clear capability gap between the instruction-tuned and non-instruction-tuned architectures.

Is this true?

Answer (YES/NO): NO